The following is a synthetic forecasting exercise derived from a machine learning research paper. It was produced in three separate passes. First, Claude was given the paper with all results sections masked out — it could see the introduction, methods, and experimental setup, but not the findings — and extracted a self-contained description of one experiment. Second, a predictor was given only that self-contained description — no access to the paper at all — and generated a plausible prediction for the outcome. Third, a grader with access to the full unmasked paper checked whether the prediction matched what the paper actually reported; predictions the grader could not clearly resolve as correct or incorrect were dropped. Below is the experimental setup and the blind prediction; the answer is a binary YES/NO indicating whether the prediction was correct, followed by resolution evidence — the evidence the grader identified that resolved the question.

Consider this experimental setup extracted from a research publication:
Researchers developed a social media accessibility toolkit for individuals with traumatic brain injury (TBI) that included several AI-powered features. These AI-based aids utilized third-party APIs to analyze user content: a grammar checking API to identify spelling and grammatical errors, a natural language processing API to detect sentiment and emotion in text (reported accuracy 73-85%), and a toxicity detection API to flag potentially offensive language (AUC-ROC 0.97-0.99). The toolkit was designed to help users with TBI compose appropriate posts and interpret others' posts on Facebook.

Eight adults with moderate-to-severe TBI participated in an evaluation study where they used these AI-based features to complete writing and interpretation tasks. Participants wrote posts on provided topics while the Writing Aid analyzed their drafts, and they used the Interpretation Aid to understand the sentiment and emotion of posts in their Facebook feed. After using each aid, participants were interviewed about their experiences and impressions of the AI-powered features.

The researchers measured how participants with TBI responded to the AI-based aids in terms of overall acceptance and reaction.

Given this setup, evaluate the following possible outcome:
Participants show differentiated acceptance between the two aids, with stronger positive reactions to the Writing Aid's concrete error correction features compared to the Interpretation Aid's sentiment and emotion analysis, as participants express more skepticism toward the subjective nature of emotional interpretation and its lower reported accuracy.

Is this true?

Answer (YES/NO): NO